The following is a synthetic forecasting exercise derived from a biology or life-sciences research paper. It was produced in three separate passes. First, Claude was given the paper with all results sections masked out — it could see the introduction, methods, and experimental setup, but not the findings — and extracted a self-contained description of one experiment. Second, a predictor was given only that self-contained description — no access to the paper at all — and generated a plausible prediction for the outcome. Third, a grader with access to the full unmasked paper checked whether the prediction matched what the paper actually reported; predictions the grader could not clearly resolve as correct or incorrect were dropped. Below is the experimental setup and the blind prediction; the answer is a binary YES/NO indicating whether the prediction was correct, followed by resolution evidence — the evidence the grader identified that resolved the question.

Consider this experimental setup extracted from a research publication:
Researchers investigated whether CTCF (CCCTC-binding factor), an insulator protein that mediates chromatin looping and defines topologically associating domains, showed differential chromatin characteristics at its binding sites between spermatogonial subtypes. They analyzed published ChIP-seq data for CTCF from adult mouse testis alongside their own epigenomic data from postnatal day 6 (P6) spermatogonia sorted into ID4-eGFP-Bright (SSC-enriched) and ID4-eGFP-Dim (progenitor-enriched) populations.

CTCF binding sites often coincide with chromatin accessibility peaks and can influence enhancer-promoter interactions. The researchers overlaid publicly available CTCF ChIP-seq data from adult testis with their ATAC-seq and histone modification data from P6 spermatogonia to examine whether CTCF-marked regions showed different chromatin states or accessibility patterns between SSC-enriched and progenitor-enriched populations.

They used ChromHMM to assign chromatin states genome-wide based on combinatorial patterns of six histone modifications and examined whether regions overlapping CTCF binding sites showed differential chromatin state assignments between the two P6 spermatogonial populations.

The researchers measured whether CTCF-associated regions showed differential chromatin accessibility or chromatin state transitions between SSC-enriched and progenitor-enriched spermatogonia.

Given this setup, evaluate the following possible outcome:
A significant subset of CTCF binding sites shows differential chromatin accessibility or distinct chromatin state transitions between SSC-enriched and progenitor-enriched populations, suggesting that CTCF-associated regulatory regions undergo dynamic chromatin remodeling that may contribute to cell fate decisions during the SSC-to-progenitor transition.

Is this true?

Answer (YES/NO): NO